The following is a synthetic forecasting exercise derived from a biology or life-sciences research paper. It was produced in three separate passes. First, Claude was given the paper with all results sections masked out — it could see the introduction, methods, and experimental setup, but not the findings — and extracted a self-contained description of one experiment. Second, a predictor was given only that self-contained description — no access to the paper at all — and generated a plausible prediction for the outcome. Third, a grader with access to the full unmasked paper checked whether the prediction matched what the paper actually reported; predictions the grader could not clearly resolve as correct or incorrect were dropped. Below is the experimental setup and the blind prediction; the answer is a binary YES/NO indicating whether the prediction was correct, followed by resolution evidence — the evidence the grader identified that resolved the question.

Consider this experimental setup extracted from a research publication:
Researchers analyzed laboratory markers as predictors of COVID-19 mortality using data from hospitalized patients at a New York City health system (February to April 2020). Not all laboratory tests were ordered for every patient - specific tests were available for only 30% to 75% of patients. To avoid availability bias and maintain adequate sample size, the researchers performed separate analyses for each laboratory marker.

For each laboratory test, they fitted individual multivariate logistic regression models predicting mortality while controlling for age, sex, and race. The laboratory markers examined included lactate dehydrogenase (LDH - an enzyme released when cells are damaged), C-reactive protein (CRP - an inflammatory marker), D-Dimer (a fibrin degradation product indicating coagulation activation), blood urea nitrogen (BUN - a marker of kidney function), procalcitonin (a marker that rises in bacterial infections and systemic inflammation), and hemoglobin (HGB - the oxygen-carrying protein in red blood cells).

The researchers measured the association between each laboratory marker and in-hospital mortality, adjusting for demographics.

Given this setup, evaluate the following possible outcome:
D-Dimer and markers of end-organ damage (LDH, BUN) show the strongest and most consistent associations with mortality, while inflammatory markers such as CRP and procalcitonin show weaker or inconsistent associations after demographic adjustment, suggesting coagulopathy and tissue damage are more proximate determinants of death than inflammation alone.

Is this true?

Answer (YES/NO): NO